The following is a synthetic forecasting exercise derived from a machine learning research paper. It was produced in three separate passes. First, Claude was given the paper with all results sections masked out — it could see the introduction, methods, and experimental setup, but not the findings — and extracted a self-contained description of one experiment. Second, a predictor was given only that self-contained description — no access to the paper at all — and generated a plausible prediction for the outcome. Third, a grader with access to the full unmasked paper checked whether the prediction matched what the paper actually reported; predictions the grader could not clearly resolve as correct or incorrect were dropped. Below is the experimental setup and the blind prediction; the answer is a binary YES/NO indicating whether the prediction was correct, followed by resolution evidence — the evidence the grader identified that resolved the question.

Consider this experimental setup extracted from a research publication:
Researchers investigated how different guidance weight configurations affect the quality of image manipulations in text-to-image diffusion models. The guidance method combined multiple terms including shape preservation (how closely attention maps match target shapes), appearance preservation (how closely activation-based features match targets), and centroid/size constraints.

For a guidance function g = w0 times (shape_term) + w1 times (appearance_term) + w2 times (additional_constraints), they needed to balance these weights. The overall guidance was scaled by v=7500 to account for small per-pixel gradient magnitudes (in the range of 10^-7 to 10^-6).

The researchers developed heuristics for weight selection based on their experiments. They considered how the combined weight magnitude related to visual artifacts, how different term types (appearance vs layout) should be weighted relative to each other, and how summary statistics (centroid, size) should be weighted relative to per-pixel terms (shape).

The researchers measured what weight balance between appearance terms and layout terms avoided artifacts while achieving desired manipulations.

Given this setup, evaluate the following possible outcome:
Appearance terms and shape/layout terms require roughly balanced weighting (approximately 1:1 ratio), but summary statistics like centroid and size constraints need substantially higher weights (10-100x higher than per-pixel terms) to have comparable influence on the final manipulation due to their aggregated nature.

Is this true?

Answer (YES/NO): NO